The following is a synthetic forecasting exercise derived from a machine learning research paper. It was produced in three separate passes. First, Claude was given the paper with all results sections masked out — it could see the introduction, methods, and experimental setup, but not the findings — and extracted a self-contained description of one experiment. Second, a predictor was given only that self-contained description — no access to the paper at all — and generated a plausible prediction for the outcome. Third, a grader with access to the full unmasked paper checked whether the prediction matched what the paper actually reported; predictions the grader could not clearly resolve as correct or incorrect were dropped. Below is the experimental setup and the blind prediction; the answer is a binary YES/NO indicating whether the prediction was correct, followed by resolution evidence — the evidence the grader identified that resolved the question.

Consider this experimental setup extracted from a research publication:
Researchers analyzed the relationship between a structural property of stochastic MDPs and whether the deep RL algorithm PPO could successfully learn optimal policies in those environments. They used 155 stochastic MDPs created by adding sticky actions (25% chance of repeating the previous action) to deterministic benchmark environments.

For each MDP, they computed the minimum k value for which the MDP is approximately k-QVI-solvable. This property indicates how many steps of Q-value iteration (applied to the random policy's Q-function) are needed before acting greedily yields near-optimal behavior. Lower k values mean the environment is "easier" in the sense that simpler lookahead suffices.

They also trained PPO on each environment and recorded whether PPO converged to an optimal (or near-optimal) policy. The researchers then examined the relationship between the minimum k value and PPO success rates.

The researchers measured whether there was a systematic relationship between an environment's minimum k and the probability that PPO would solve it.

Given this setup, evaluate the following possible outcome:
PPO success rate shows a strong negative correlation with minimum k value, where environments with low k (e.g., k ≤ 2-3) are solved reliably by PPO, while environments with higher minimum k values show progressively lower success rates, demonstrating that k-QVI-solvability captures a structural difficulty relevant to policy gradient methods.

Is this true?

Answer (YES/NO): YES